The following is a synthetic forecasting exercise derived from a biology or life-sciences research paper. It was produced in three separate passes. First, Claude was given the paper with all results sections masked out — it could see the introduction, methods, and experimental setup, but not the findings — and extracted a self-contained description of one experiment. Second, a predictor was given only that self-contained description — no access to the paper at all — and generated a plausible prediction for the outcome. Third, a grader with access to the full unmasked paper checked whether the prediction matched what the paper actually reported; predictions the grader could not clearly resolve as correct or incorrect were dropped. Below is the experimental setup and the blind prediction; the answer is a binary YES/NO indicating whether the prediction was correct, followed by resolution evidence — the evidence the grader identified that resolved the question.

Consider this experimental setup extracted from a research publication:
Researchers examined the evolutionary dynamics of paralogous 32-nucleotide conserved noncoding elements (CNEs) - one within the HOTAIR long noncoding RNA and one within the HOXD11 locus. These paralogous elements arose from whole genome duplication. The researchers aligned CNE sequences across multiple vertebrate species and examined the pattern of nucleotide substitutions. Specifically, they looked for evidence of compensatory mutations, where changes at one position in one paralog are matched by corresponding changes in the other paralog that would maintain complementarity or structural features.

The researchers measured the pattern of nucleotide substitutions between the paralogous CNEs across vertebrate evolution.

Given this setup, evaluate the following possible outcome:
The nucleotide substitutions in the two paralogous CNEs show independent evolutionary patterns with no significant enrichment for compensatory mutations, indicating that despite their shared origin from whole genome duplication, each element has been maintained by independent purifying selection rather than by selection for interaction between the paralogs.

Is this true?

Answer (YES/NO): NO